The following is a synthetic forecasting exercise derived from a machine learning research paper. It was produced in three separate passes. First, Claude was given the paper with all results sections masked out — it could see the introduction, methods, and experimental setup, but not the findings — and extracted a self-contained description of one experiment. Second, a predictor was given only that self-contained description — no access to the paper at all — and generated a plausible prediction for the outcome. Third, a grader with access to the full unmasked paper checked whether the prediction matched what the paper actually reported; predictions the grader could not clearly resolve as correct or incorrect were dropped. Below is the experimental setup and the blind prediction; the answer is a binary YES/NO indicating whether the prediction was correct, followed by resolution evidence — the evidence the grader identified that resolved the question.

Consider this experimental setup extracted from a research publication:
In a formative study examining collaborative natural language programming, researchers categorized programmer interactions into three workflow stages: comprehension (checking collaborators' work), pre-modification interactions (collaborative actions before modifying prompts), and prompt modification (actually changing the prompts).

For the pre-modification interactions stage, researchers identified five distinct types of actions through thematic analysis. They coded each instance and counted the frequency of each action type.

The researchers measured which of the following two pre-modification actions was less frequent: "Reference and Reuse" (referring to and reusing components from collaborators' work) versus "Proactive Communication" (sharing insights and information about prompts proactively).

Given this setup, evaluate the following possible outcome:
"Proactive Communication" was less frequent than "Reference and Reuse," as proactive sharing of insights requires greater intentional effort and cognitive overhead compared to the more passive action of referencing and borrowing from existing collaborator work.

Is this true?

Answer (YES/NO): YES